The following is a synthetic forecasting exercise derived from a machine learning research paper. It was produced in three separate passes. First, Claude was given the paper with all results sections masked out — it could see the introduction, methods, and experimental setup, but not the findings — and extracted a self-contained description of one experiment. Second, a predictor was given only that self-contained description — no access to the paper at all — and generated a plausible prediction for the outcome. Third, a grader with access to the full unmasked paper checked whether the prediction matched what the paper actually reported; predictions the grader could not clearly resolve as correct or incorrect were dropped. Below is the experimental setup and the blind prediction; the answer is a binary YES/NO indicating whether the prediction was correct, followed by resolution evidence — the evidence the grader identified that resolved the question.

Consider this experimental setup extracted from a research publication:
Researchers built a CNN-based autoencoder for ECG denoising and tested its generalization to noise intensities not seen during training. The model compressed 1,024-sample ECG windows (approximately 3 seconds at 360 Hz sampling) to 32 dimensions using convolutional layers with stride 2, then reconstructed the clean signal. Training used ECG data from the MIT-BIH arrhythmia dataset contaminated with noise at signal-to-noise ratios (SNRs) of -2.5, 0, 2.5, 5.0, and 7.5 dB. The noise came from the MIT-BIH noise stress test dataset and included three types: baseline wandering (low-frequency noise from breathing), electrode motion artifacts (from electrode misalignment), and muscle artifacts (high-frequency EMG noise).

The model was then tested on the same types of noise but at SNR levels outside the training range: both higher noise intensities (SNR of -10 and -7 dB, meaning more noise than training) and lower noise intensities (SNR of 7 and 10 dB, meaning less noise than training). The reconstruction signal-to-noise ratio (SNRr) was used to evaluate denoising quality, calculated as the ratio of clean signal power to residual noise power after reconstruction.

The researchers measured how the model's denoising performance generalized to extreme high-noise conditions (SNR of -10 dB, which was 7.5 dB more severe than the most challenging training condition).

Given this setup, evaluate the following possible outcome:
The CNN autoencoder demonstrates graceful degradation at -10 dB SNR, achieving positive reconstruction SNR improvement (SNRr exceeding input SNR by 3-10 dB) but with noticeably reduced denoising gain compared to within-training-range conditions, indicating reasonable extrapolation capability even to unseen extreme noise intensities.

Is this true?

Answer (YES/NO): NO